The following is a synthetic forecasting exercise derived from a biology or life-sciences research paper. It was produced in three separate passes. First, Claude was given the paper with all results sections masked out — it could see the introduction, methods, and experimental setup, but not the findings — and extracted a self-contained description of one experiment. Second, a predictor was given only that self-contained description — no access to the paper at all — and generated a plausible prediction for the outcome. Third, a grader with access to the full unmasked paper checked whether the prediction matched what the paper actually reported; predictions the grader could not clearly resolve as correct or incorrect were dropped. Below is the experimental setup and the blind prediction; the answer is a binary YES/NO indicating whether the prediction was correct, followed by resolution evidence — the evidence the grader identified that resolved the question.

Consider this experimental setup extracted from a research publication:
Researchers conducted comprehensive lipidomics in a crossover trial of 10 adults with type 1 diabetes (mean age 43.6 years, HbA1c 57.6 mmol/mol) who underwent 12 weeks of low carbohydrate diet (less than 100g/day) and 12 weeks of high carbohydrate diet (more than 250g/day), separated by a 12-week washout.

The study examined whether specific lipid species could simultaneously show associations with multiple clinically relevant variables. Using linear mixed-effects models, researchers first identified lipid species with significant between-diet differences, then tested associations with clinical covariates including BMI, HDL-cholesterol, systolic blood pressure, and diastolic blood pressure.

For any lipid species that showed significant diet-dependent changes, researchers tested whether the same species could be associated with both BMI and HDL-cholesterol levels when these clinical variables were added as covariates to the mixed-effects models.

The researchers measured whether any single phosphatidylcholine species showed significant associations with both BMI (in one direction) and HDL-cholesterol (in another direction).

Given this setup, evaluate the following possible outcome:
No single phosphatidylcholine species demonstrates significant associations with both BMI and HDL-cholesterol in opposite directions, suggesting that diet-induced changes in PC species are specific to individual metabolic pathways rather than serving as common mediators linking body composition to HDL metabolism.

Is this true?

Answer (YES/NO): NO